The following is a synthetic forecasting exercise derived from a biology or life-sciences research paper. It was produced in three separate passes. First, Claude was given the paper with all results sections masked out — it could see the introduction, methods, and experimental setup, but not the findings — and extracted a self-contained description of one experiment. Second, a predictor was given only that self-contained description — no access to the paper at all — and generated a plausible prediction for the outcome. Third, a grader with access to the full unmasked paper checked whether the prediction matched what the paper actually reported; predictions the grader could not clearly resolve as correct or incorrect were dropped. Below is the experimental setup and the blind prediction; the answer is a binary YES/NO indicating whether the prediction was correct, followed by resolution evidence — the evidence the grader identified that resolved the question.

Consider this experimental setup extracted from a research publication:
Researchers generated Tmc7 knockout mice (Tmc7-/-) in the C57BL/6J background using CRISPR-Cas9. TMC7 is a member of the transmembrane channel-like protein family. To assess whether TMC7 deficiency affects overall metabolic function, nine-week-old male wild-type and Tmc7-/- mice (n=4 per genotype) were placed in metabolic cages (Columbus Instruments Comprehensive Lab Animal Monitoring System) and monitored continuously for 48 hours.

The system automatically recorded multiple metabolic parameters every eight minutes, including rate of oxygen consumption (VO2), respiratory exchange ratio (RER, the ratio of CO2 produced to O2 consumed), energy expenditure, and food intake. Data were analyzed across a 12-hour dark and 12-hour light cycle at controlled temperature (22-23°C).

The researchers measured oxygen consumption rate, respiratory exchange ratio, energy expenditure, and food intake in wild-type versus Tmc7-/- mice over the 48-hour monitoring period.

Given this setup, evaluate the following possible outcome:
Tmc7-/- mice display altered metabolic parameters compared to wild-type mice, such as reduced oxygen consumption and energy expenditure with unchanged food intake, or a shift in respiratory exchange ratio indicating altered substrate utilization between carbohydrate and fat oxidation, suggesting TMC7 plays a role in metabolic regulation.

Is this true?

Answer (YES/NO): NO